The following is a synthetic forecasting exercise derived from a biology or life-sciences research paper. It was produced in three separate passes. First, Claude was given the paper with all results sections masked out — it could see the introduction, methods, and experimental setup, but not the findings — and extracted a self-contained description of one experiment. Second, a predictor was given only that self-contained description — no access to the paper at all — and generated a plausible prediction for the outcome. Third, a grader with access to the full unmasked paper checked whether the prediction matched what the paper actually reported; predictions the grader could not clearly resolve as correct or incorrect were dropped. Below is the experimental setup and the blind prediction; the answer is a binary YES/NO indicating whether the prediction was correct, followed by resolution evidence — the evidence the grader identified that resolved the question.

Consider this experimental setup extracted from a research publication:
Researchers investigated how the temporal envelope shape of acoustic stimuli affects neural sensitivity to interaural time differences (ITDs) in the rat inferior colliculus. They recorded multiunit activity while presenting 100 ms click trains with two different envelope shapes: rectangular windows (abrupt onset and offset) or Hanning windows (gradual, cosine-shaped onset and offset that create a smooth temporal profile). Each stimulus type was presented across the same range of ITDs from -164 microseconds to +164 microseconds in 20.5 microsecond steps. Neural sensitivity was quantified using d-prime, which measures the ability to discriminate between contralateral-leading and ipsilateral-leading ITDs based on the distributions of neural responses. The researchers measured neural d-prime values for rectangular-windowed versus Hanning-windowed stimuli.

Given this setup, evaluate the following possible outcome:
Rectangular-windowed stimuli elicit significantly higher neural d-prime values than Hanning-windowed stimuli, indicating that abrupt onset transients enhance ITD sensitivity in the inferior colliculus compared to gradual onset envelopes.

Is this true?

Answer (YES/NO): YES